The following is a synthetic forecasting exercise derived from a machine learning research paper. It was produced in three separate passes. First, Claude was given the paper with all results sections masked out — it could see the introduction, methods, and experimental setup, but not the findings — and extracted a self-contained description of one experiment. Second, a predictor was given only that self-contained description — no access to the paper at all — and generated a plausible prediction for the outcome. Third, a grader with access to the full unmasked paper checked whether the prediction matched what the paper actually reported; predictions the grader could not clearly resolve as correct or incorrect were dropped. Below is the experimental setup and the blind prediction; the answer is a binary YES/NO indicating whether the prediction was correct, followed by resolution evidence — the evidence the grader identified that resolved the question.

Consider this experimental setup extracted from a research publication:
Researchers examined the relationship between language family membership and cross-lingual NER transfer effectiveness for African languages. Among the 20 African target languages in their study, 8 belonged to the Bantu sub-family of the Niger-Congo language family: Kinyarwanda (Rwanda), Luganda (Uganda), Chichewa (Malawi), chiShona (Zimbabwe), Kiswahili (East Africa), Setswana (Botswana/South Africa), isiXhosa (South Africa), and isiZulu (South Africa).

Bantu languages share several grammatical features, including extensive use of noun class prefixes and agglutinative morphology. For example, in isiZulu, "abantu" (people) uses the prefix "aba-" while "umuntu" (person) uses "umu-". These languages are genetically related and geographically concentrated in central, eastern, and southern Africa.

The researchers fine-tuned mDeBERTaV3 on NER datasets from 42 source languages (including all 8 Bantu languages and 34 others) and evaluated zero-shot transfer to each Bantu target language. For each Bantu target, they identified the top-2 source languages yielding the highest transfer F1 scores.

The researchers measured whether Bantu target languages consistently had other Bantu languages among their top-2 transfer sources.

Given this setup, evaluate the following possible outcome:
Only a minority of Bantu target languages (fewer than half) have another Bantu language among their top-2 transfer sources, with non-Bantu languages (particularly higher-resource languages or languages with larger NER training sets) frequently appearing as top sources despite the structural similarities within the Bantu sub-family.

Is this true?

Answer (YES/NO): NO